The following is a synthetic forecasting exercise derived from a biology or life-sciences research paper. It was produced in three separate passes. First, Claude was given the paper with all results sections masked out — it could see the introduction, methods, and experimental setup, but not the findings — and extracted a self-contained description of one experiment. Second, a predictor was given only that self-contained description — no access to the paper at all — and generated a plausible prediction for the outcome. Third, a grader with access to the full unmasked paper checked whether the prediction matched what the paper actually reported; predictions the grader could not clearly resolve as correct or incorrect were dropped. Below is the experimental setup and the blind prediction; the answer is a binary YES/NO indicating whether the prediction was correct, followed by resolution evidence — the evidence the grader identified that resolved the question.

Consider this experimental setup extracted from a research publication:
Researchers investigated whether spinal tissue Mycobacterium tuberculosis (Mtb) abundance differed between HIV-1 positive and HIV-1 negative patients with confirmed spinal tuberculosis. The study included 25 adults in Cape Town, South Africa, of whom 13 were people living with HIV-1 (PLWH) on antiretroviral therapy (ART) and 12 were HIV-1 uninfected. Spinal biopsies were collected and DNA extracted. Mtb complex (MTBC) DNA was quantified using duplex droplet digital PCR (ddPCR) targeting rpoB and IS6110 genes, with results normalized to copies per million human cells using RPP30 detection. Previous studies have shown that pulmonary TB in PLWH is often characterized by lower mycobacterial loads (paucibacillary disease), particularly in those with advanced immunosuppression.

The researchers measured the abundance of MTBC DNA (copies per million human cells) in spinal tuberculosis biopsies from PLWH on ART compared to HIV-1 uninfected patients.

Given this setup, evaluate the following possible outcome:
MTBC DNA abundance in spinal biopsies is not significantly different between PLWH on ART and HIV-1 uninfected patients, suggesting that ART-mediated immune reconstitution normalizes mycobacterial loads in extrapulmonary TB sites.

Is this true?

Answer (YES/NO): NO